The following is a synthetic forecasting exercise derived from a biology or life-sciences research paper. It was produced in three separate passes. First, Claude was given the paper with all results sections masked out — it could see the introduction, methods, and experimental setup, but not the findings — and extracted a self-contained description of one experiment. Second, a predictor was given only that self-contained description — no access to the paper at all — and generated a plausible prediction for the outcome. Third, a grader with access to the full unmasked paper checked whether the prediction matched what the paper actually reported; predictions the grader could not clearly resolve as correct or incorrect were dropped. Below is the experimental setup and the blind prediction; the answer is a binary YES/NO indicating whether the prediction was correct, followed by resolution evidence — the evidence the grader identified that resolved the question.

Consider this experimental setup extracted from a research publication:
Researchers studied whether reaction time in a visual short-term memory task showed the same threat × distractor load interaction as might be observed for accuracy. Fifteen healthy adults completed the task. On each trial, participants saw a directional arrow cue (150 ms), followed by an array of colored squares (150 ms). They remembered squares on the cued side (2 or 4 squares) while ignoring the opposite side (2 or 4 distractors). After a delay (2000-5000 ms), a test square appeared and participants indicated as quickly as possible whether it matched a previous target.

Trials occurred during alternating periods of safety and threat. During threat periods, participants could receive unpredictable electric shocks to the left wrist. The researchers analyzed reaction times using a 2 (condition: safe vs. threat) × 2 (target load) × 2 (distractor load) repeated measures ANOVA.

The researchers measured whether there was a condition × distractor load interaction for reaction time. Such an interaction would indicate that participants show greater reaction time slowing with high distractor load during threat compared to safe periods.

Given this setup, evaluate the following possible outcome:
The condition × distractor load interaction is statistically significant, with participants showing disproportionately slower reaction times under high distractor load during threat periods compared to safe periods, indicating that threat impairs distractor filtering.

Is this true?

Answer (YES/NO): NO